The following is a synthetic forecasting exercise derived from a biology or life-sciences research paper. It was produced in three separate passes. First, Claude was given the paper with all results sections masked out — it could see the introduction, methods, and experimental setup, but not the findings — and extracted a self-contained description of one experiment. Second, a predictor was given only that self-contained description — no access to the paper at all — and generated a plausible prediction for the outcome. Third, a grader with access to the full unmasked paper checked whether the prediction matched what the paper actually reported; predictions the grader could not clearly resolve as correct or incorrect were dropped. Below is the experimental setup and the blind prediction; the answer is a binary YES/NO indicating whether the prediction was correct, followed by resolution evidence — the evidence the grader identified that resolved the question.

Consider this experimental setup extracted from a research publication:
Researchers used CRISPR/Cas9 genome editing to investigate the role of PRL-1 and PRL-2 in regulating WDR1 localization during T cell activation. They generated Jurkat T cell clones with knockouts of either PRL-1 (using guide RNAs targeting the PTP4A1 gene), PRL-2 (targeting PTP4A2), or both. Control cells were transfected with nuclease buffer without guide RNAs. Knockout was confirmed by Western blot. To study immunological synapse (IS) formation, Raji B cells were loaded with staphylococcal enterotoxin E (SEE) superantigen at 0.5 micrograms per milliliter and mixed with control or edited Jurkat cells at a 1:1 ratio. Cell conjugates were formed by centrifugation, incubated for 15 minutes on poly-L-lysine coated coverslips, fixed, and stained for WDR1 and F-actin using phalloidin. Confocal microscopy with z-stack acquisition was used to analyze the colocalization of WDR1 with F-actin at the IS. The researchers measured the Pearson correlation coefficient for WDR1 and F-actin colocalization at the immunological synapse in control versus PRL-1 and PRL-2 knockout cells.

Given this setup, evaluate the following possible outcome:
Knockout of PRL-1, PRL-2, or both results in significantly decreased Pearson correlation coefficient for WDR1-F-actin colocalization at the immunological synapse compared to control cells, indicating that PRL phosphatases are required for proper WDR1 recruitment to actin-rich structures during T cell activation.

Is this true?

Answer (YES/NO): YES